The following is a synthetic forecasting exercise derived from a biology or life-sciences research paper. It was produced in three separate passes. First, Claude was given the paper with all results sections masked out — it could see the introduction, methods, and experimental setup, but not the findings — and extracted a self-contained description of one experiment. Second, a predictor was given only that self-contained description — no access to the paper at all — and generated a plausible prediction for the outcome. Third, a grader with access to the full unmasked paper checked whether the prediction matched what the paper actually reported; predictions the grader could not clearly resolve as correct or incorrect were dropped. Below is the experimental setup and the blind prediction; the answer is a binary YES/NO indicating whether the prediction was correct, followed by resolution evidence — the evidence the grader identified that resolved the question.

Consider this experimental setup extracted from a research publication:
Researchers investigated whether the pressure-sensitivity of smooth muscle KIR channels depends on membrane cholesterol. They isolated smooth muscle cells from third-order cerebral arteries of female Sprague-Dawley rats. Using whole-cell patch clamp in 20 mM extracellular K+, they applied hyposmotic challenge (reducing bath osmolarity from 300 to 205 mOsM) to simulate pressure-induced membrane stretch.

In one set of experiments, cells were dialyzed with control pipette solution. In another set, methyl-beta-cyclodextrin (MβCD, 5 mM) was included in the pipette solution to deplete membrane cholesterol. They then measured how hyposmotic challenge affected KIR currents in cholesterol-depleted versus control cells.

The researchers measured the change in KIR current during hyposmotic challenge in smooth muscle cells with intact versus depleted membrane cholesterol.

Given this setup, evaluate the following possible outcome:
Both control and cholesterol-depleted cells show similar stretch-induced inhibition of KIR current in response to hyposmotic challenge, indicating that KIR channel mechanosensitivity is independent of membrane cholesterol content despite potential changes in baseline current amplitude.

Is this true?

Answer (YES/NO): NO